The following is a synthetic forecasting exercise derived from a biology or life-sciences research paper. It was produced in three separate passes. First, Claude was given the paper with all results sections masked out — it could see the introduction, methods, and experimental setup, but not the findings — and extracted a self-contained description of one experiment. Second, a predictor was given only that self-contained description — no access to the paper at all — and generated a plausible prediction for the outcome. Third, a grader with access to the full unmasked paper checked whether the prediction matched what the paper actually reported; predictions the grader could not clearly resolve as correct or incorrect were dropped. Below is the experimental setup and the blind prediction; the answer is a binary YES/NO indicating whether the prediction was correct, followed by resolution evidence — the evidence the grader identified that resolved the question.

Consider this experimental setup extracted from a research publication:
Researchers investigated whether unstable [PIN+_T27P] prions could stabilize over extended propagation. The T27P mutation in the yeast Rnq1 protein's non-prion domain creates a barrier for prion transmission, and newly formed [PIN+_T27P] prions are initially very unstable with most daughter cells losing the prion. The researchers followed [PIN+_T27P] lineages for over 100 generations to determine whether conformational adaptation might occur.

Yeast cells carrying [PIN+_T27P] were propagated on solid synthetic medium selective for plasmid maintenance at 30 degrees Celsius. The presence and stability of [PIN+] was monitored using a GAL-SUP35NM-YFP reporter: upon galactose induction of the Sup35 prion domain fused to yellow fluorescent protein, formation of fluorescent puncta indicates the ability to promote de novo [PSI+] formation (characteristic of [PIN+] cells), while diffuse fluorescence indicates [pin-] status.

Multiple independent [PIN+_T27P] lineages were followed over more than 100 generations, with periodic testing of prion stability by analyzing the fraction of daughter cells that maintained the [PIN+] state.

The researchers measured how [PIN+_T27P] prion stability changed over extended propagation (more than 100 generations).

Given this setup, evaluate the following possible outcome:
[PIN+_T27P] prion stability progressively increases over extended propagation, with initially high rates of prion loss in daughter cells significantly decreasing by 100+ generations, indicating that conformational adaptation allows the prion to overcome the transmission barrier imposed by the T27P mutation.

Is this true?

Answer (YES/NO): YES